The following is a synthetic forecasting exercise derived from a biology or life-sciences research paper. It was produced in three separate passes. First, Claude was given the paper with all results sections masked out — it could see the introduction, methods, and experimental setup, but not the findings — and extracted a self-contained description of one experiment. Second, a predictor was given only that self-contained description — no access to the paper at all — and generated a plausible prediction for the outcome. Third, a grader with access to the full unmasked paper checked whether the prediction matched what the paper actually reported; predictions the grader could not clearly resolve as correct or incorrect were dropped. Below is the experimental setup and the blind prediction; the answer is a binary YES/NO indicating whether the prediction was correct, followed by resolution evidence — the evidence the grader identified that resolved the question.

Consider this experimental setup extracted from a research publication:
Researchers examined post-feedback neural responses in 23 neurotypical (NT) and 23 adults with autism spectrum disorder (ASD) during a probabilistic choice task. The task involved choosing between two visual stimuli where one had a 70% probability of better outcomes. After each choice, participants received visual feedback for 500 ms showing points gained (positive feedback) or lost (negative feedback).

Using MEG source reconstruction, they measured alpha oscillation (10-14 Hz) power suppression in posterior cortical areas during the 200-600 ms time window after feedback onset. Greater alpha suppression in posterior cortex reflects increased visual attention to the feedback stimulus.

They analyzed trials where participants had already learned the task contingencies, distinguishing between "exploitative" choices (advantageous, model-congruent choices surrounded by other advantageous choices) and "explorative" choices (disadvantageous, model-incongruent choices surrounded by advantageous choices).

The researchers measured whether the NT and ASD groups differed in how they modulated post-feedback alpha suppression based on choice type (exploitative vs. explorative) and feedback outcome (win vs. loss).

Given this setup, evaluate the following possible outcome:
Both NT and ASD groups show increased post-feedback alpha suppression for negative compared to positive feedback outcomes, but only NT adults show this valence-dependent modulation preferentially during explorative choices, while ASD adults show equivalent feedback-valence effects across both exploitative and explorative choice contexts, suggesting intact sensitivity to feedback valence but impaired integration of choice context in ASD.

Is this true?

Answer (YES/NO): NO